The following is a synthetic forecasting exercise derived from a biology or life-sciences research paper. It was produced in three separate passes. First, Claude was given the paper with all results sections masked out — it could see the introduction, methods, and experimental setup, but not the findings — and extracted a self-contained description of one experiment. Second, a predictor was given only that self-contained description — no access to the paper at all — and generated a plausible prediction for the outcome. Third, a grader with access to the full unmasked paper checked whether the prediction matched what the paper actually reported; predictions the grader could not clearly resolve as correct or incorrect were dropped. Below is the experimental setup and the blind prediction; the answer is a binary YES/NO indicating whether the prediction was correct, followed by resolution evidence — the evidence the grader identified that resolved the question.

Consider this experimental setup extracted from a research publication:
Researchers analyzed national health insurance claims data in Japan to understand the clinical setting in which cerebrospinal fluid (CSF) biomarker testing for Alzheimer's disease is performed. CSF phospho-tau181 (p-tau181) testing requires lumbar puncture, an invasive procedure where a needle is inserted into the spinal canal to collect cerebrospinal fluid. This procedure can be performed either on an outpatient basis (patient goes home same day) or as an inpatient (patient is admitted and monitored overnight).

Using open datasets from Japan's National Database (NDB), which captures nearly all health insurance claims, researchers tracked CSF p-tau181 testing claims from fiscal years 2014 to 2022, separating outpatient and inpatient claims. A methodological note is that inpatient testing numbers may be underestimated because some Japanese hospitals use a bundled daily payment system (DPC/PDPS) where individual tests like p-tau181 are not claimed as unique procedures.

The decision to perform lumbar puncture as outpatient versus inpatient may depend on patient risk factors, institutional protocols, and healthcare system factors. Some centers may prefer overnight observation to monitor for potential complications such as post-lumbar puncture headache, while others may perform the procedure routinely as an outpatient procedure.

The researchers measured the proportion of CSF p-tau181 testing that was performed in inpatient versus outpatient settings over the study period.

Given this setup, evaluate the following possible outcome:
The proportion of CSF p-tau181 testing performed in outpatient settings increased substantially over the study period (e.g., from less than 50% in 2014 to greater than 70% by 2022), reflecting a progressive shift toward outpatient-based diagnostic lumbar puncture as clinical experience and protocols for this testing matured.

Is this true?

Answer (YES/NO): NO